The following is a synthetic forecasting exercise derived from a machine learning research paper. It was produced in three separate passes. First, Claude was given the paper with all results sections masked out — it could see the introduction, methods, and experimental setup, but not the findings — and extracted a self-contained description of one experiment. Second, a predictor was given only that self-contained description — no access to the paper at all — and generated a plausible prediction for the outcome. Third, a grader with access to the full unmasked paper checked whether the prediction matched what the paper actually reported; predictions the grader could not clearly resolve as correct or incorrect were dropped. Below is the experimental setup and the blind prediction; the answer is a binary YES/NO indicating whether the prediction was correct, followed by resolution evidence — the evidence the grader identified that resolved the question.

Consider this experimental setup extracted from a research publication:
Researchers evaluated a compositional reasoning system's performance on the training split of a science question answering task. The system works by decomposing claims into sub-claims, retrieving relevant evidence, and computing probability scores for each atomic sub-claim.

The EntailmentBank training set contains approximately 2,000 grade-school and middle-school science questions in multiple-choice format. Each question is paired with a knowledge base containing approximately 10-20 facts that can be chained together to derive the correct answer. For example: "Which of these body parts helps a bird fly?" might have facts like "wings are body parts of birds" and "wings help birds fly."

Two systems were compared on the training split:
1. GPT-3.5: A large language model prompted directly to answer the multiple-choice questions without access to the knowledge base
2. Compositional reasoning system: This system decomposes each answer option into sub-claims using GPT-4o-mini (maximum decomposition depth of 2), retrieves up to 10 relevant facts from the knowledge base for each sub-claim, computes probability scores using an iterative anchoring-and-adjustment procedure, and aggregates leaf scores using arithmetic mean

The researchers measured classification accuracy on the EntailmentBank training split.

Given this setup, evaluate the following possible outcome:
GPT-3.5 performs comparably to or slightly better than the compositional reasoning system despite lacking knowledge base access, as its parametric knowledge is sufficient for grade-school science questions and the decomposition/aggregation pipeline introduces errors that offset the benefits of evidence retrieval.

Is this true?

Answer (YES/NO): YES